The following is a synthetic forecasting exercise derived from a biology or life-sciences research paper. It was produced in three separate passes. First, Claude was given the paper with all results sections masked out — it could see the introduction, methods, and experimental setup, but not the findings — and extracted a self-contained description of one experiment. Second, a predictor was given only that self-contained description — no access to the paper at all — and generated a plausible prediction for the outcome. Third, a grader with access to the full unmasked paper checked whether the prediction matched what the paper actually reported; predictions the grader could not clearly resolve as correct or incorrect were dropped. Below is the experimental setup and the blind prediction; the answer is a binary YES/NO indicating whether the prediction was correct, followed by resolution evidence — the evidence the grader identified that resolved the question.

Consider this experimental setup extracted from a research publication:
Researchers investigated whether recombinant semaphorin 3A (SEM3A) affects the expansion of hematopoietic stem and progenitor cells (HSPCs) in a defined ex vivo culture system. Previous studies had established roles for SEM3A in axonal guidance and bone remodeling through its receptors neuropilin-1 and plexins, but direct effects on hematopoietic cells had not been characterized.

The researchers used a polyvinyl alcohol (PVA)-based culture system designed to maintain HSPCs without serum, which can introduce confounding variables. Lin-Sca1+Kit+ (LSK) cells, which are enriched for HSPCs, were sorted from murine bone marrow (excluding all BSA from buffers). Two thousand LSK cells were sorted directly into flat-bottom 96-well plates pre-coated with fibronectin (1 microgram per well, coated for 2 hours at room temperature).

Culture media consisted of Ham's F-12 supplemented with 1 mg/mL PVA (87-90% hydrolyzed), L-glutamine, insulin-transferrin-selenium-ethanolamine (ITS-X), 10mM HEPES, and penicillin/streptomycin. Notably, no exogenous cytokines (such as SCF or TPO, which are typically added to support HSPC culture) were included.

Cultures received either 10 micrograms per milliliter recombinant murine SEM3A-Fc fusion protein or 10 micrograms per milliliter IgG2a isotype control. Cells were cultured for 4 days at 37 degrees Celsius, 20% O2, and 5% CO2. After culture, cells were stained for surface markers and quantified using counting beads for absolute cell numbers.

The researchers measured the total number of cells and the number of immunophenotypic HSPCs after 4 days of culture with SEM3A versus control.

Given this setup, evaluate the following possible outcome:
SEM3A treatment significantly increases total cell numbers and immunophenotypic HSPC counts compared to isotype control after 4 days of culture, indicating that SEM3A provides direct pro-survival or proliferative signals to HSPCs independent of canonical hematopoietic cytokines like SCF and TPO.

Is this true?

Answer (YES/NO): NO